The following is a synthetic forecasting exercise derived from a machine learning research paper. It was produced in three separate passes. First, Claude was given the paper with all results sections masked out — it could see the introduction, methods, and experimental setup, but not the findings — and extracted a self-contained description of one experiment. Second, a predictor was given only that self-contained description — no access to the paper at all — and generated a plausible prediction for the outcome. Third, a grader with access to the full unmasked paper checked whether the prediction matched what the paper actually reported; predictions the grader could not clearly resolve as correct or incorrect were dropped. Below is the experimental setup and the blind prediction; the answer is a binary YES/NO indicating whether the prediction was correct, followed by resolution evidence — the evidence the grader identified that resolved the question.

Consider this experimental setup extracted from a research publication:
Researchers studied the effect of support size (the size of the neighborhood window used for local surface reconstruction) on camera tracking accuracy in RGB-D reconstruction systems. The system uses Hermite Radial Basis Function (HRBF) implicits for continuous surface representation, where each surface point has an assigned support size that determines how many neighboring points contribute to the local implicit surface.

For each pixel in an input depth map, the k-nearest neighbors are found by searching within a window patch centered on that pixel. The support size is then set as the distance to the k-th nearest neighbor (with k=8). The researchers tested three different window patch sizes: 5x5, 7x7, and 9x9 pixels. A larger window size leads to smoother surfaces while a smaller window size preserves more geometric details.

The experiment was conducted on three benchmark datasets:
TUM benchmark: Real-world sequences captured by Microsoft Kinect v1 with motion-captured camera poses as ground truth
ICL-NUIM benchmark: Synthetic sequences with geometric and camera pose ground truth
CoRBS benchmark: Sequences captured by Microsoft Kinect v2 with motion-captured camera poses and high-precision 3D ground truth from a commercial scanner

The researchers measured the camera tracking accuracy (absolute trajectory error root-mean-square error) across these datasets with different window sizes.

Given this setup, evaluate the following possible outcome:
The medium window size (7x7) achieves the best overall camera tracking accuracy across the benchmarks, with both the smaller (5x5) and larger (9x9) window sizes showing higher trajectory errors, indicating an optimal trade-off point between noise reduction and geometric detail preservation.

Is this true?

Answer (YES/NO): YES